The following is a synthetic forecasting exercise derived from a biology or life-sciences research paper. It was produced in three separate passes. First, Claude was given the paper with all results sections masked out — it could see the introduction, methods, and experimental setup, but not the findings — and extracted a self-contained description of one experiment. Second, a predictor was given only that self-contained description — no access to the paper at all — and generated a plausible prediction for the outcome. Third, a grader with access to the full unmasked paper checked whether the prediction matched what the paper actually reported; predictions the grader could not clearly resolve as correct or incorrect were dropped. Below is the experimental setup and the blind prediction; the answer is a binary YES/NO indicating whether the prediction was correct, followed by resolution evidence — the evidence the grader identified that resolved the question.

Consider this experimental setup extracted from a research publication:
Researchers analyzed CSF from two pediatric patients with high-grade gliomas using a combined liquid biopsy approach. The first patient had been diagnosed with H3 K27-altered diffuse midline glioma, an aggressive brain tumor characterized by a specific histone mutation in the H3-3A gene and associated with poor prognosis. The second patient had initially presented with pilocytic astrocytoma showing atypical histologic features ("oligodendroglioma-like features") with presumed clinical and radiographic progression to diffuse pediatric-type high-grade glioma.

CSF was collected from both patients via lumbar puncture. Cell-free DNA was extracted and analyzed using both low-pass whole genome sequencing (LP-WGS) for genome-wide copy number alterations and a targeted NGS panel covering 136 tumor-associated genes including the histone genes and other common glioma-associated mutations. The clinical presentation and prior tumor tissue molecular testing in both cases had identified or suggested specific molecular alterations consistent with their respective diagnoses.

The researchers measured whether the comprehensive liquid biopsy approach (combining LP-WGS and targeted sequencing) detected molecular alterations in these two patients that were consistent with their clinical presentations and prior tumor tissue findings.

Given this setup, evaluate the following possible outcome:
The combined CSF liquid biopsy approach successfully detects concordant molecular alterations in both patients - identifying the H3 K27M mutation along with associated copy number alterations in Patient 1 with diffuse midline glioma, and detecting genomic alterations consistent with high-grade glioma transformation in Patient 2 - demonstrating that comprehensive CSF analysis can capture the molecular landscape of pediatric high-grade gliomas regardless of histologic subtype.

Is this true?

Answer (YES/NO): NO